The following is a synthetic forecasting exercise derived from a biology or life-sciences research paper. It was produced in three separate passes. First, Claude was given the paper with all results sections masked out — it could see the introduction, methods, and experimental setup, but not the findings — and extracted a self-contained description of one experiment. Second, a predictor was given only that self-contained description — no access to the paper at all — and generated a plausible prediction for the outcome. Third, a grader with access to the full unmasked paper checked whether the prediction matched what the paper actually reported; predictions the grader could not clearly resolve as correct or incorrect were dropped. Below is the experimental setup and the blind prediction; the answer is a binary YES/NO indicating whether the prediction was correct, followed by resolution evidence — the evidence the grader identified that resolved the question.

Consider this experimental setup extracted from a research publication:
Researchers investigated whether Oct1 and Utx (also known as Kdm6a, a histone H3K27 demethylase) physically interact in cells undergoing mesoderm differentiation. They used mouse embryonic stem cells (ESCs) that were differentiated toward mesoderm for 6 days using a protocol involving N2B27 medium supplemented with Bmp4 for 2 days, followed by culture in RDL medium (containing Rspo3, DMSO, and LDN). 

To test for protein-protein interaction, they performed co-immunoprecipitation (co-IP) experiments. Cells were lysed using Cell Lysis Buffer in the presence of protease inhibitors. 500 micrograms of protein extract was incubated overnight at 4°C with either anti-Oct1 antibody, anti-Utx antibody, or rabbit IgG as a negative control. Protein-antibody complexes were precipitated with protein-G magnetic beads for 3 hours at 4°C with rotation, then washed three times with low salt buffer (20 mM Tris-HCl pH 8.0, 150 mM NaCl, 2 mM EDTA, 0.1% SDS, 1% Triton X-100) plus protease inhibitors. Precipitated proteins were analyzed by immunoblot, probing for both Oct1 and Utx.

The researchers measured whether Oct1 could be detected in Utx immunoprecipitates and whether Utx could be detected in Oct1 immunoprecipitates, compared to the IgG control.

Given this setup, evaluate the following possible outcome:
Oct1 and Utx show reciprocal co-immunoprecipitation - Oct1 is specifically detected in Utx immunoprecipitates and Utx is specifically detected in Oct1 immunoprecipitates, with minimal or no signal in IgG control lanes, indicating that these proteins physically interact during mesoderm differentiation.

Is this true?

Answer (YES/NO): NO